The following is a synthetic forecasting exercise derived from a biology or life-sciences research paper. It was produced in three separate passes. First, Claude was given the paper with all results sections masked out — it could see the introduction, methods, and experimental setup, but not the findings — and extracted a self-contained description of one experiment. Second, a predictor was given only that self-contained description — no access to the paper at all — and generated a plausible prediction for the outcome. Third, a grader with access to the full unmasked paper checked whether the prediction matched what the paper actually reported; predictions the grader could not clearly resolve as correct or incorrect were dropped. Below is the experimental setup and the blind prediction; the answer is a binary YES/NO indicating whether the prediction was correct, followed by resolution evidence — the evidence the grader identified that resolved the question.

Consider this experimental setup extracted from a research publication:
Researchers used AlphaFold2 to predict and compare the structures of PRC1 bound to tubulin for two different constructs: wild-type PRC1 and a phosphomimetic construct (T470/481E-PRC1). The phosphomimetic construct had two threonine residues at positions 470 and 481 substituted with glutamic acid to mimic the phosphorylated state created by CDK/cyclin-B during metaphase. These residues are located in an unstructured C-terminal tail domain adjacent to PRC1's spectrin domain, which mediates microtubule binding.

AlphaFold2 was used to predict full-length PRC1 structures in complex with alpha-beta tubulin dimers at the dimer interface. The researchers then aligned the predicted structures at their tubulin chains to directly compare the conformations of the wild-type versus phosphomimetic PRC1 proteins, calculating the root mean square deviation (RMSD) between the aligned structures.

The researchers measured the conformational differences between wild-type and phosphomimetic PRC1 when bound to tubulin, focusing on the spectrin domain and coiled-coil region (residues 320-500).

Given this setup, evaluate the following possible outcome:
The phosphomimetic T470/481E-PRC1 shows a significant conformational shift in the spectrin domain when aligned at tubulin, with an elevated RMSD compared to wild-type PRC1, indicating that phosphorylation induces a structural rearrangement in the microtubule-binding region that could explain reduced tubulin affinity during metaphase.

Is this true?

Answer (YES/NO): NO